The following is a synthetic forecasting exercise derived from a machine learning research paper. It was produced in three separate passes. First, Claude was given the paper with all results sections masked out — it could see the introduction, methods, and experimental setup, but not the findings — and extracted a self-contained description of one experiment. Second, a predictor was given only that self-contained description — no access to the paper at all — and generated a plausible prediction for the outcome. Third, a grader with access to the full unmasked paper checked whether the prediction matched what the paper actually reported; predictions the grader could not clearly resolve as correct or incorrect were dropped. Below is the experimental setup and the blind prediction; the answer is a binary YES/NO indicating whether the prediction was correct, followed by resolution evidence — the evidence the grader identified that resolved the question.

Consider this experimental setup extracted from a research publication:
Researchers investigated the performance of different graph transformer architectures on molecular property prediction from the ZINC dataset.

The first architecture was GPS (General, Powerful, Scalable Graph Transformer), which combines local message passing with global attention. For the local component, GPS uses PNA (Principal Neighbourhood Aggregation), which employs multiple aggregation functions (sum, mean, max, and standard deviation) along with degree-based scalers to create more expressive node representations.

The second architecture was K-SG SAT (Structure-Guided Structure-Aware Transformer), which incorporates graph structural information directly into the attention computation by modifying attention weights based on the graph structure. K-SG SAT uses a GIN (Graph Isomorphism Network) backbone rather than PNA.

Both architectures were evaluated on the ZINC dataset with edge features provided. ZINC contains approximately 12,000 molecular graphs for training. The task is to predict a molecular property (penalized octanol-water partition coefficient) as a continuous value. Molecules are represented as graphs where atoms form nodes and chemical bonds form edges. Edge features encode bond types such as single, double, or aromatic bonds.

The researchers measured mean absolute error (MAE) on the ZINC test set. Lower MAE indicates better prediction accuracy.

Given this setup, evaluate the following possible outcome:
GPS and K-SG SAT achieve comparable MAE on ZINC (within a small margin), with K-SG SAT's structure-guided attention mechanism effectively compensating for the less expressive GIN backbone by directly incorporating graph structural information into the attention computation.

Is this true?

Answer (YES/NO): NO